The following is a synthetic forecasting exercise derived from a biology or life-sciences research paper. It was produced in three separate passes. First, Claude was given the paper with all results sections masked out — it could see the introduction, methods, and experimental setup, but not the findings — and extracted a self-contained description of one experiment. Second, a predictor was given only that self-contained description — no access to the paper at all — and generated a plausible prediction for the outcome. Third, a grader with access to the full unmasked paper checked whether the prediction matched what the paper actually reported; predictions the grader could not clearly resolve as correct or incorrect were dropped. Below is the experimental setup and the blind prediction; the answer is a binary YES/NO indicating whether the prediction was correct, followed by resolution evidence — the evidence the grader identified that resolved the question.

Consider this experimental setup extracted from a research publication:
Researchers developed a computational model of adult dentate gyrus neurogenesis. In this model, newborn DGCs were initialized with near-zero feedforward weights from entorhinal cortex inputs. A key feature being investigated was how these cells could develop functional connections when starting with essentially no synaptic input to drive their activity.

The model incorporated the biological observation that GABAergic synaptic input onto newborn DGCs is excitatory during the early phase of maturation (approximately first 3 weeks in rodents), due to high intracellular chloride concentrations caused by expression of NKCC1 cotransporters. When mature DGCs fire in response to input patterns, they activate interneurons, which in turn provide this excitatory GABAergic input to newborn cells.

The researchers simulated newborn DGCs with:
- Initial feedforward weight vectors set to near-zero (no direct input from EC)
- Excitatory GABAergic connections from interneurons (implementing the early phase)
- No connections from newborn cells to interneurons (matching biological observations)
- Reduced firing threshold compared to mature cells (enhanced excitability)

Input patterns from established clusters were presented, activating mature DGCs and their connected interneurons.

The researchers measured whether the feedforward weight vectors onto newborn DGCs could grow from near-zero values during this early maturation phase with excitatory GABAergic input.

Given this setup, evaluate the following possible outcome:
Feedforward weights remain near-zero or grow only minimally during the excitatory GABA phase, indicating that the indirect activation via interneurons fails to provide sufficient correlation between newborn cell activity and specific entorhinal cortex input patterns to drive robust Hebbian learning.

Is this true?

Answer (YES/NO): NO